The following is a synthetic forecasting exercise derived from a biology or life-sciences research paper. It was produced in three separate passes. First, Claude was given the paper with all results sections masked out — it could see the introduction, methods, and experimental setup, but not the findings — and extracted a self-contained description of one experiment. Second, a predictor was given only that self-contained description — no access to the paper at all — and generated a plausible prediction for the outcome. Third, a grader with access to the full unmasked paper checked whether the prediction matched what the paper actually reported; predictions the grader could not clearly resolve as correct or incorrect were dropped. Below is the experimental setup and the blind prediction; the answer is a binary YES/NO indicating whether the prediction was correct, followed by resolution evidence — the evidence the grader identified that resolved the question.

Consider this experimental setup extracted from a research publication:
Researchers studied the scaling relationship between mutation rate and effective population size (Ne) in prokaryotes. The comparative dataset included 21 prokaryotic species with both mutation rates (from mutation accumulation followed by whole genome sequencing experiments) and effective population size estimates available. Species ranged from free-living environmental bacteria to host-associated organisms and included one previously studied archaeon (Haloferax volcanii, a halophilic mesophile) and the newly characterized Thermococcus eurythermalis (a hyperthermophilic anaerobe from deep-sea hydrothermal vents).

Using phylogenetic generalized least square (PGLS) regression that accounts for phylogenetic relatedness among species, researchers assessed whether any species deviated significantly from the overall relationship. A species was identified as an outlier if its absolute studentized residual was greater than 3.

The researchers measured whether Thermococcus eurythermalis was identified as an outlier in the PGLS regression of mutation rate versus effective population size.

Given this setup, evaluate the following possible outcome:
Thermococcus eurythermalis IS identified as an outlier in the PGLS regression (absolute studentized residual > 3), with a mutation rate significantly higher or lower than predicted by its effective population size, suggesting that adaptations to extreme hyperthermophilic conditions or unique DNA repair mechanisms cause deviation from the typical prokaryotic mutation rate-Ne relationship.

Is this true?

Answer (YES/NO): NO